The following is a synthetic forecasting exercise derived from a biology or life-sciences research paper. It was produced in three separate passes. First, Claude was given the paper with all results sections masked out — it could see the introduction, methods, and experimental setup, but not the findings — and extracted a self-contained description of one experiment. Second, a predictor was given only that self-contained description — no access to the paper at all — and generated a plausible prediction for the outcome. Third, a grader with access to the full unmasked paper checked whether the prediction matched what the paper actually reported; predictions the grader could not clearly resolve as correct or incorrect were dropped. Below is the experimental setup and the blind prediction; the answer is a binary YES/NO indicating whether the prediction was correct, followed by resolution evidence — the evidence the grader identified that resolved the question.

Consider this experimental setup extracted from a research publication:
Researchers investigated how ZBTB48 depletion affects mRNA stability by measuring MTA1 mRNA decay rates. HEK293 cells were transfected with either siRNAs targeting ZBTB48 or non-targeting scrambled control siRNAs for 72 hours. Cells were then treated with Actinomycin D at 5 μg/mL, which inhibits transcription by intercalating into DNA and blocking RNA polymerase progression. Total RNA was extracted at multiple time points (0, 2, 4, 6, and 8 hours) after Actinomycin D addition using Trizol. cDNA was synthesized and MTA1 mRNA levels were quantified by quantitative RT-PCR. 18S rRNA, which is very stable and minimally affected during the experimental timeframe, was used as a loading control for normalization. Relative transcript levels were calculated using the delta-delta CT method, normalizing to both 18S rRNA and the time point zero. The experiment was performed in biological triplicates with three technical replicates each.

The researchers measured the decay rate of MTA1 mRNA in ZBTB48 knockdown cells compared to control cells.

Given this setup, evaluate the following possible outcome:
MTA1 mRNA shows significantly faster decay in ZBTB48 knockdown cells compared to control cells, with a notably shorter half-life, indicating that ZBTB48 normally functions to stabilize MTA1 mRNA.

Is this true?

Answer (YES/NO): NO